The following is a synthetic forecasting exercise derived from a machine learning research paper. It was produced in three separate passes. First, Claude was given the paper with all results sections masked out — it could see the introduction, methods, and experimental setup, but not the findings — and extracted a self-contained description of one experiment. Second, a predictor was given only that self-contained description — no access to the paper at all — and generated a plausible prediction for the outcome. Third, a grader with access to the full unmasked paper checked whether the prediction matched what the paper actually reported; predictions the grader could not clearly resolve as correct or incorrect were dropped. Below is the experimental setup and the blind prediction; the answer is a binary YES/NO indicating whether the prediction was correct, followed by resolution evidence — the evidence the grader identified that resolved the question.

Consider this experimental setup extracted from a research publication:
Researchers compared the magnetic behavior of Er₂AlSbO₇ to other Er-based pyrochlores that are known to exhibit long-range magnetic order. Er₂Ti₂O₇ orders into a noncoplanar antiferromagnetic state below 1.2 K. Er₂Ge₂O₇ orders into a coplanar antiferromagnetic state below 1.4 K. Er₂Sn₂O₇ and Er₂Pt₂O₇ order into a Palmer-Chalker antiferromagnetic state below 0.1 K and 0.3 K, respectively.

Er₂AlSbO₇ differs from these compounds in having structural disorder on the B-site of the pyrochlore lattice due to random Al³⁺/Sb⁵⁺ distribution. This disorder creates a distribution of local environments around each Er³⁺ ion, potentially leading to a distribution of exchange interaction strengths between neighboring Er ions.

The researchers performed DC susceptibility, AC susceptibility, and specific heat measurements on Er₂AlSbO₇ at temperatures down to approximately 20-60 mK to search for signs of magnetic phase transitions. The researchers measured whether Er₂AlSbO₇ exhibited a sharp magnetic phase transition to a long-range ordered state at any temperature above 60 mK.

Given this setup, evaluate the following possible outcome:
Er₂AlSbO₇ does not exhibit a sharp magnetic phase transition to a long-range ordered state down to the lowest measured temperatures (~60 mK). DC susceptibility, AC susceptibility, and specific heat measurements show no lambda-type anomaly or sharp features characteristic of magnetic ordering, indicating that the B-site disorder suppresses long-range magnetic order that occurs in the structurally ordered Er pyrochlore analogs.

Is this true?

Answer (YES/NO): YES